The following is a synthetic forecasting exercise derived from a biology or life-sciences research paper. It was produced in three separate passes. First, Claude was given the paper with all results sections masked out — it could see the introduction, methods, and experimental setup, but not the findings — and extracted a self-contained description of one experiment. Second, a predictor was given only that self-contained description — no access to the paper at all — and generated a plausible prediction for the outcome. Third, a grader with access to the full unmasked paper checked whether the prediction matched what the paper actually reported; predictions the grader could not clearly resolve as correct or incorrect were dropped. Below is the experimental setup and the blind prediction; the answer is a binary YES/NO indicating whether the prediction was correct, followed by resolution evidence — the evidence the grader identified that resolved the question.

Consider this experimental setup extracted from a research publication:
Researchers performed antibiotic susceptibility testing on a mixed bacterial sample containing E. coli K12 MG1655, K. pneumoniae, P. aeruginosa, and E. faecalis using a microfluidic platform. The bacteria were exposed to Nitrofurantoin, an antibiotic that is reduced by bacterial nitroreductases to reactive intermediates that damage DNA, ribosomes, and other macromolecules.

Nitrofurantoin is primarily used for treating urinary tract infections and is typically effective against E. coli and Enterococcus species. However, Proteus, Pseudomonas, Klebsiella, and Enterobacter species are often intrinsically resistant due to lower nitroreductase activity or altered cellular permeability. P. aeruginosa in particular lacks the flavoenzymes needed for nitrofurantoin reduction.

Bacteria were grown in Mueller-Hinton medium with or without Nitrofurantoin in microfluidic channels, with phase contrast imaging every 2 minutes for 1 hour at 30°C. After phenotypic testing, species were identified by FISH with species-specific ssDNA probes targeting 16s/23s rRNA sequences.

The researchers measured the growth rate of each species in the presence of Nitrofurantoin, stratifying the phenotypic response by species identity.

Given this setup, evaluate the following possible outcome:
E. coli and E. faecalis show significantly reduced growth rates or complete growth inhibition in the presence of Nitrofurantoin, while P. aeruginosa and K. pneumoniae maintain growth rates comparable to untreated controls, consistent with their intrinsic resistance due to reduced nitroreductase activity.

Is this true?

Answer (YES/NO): NO